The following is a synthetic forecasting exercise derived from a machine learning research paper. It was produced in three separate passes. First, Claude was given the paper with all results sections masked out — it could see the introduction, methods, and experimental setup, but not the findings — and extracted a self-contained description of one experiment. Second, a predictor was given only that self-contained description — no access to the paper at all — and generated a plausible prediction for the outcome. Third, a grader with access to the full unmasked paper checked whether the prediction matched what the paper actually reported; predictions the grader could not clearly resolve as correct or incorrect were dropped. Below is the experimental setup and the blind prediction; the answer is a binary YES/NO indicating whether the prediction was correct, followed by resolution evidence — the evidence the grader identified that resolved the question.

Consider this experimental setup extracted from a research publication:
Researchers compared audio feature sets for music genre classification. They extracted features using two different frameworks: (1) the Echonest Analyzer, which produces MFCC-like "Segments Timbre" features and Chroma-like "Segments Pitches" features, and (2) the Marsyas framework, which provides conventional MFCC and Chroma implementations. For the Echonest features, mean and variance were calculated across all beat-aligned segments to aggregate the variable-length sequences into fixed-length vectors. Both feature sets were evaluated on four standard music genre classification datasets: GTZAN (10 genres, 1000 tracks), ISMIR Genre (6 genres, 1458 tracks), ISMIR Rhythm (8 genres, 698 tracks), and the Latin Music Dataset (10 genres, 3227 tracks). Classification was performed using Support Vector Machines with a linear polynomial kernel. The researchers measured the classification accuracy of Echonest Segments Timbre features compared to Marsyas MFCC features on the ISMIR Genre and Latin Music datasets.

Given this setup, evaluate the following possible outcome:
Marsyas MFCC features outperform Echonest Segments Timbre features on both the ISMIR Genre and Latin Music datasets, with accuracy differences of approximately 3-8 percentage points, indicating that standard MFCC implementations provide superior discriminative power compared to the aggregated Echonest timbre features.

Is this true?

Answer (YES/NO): NO